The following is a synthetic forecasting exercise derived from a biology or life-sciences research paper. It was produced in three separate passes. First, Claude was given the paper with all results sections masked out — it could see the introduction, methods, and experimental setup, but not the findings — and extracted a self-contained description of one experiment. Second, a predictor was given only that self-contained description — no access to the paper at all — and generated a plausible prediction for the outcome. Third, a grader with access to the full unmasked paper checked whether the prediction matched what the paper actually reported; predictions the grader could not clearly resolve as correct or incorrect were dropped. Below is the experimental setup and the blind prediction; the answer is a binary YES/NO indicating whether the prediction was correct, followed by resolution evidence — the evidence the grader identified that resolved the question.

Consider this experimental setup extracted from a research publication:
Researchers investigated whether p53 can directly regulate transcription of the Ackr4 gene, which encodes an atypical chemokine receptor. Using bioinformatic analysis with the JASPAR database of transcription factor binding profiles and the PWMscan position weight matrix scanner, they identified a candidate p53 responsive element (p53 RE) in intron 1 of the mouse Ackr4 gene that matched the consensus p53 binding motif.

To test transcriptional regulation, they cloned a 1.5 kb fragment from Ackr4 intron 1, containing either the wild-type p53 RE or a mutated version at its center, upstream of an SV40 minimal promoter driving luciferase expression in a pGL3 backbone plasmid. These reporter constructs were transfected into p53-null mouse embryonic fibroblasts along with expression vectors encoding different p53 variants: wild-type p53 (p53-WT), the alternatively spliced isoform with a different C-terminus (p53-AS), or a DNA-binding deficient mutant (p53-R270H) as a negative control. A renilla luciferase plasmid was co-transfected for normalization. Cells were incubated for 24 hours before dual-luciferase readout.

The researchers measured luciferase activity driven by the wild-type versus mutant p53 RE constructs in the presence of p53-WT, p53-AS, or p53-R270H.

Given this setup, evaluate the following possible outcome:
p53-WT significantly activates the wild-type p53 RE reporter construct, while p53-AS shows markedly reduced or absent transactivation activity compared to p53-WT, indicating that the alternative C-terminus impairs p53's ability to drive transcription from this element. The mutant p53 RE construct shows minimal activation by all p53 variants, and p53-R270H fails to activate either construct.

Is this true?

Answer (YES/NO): NO